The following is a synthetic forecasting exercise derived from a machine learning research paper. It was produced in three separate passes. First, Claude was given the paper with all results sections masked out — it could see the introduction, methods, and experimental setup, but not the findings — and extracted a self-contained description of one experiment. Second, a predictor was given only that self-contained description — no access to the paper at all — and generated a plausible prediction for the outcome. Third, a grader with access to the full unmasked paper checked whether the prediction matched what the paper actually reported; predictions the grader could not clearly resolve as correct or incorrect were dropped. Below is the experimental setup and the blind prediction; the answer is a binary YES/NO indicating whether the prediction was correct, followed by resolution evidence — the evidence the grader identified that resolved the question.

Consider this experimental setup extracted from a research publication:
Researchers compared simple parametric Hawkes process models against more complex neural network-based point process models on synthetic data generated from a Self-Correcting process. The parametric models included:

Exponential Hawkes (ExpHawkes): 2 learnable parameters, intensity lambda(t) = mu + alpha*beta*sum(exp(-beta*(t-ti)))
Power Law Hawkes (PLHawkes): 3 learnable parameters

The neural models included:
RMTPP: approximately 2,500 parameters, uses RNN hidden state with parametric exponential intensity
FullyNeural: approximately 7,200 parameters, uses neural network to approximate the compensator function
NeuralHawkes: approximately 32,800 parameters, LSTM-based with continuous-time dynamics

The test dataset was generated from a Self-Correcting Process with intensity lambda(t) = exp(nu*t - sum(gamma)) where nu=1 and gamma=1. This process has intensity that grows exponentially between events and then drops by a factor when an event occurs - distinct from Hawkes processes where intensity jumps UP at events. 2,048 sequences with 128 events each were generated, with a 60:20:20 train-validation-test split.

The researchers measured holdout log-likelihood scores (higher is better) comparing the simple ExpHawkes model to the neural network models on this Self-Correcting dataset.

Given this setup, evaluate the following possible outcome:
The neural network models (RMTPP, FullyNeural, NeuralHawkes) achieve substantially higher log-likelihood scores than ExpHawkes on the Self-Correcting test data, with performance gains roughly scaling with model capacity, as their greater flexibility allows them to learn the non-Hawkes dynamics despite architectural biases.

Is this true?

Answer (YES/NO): NO